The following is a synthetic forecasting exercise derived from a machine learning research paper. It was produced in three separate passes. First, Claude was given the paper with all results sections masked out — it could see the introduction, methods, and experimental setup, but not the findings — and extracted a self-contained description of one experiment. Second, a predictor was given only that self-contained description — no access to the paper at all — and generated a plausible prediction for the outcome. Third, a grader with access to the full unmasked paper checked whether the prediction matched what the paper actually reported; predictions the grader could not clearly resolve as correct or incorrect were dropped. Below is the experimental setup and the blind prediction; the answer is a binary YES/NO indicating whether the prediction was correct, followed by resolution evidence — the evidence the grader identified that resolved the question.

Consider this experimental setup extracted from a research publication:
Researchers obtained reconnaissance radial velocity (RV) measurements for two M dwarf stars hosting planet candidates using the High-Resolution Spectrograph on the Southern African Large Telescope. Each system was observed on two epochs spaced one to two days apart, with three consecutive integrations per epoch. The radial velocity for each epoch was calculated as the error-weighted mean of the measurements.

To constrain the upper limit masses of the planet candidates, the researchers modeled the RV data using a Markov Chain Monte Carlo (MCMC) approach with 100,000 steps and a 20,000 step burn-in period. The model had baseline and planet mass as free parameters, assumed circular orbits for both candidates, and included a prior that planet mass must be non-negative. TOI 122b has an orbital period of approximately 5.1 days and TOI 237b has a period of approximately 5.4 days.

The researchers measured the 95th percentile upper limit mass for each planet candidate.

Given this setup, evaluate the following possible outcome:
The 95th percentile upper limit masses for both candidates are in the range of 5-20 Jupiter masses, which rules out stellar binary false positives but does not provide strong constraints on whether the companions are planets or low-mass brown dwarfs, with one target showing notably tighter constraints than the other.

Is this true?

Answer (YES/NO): NO